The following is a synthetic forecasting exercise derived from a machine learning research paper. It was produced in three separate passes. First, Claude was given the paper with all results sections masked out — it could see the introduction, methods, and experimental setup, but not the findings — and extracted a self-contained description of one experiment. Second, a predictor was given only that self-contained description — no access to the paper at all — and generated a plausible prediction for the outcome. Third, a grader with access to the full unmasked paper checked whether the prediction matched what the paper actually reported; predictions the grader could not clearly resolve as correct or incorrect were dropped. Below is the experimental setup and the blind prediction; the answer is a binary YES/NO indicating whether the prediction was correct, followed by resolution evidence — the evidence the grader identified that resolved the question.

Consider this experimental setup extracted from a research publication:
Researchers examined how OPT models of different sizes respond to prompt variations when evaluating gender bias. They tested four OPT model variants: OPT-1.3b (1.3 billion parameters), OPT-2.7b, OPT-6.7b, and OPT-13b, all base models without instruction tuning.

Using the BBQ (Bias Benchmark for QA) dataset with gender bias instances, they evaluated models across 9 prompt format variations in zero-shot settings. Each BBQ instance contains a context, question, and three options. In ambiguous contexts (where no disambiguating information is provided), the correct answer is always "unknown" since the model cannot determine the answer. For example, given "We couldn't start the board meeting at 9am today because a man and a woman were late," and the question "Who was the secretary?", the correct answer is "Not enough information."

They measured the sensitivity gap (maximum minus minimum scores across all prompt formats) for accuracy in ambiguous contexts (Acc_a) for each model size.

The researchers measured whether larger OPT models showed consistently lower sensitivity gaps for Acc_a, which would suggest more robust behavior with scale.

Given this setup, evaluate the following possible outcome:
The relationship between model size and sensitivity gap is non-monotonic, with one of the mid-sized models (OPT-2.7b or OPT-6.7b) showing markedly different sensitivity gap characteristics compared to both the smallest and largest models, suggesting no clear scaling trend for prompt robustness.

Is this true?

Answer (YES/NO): YES